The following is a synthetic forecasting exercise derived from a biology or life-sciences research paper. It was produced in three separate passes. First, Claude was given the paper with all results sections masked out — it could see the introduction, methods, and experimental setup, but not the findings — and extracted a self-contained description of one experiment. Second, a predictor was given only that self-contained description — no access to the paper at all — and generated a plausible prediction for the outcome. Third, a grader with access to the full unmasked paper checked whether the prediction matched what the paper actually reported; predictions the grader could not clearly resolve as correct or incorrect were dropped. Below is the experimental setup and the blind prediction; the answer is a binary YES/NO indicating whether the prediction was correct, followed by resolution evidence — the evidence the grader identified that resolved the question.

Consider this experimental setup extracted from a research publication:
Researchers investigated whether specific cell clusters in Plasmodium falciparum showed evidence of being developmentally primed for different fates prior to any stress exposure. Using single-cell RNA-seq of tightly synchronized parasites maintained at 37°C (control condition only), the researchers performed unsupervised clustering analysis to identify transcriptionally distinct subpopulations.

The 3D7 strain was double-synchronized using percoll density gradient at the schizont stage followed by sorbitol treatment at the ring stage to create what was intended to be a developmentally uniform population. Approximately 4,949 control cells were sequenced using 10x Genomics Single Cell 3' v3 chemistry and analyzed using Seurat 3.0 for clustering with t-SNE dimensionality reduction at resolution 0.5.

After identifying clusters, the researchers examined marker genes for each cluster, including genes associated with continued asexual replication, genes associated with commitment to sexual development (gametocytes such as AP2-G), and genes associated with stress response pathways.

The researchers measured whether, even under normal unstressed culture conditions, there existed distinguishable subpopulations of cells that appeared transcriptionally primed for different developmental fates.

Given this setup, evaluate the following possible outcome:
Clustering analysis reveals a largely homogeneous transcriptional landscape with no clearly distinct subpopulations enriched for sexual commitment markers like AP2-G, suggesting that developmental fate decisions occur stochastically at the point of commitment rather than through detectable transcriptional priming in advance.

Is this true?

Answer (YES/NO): NO